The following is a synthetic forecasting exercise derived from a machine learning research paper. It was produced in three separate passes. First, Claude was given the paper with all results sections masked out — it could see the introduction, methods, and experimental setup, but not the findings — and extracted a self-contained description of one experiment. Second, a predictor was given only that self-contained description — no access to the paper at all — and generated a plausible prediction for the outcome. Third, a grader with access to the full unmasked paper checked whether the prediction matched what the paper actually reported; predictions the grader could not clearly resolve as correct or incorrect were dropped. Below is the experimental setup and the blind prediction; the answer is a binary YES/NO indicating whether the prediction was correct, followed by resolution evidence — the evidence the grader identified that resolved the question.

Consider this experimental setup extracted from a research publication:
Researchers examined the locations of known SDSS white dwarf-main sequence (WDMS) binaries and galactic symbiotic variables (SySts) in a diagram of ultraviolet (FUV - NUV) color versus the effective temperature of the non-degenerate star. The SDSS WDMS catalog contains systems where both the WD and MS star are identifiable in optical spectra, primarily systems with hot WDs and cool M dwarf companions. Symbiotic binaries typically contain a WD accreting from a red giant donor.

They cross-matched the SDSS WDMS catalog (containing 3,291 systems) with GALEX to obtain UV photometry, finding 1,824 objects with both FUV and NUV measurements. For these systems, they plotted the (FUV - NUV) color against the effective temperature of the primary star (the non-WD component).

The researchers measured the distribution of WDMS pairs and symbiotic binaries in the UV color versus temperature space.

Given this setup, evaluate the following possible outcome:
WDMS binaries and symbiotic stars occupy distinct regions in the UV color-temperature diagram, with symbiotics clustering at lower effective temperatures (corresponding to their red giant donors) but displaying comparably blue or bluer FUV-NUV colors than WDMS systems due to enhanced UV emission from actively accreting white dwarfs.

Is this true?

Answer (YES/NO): NO